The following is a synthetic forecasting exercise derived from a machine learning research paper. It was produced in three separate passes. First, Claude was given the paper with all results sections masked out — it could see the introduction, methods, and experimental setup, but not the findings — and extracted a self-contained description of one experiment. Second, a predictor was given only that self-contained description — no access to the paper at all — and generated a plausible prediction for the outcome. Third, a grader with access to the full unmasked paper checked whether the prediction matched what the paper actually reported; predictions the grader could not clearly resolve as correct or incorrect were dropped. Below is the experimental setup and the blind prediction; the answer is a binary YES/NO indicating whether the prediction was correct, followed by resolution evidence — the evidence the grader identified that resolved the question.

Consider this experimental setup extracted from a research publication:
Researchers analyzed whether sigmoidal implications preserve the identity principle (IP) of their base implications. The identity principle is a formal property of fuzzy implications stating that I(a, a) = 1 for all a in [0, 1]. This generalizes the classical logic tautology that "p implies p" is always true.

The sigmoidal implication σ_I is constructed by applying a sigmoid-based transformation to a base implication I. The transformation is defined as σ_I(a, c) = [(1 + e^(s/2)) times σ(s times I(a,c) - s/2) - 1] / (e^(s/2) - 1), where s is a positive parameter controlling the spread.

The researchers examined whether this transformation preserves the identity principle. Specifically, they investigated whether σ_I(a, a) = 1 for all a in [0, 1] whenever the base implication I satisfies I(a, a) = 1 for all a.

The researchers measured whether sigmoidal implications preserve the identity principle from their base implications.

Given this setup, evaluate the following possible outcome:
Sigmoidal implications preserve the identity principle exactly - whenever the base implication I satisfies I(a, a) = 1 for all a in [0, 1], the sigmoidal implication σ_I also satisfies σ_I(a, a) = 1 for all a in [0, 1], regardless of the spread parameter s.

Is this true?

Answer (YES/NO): YES